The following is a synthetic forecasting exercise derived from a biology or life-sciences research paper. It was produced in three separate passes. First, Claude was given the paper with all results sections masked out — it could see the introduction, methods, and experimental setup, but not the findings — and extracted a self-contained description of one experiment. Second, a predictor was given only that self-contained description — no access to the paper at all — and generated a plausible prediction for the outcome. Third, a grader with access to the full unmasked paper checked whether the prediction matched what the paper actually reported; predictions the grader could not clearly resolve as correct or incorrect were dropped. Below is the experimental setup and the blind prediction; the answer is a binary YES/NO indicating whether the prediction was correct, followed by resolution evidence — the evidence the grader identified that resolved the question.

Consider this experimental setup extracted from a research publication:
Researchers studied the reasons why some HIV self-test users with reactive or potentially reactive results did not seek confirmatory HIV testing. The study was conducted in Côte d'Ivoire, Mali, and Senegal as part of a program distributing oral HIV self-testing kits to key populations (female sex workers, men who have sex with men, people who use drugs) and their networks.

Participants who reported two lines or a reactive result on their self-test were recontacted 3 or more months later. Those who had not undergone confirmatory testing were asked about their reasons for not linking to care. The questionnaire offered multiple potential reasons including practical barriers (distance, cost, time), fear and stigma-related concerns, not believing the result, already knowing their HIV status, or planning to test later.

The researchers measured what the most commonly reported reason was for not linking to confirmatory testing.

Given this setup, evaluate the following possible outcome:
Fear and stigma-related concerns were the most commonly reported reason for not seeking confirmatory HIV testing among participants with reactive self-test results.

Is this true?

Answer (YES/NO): NO